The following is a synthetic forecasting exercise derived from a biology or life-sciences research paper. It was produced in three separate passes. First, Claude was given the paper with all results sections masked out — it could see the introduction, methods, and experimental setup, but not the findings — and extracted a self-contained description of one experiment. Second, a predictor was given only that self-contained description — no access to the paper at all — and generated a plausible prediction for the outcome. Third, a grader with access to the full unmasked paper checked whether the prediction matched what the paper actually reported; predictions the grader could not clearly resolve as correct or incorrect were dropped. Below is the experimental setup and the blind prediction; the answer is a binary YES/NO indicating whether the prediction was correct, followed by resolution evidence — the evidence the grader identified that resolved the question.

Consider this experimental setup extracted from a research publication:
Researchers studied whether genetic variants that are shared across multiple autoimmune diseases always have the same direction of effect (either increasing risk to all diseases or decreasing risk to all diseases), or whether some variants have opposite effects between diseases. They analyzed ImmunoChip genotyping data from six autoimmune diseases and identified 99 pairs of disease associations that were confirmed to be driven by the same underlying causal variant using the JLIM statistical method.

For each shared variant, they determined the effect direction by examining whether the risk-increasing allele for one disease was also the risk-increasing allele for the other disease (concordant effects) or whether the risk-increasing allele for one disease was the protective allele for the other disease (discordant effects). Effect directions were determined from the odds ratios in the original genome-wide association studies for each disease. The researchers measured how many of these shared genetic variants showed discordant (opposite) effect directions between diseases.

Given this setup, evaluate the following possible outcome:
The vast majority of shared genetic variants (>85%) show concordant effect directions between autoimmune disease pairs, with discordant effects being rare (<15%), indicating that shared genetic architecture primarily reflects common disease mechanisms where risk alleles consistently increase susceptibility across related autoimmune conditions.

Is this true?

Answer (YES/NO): NO